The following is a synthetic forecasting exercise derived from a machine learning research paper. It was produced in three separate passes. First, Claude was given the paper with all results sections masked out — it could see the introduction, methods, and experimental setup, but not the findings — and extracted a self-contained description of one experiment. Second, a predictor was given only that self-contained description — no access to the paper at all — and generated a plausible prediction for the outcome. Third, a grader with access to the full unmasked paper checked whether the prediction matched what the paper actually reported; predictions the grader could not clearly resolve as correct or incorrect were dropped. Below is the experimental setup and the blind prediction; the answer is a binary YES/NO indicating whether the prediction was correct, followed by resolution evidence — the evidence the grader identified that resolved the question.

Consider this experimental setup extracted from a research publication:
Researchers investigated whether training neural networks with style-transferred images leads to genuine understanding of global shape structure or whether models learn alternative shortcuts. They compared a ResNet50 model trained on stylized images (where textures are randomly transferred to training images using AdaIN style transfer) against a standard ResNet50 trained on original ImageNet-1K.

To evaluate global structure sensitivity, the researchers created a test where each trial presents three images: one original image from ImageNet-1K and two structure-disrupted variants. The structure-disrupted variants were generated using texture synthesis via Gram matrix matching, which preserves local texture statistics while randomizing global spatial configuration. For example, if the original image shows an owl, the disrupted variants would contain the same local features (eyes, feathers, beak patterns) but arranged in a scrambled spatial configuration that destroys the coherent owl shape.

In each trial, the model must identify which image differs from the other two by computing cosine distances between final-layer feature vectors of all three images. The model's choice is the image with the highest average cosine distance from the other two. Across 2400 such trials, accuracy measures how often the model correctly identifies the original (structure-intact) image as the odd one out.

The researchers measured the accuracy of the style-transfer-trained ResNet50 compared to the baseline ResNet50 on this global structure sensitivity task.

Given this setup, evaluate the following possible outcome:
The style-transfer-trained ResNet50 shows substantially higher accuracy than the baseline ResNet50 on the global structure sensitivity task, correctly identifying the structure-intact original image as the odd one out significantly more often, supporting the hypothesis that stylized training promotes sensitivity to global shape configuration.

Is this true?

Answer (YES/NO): NO